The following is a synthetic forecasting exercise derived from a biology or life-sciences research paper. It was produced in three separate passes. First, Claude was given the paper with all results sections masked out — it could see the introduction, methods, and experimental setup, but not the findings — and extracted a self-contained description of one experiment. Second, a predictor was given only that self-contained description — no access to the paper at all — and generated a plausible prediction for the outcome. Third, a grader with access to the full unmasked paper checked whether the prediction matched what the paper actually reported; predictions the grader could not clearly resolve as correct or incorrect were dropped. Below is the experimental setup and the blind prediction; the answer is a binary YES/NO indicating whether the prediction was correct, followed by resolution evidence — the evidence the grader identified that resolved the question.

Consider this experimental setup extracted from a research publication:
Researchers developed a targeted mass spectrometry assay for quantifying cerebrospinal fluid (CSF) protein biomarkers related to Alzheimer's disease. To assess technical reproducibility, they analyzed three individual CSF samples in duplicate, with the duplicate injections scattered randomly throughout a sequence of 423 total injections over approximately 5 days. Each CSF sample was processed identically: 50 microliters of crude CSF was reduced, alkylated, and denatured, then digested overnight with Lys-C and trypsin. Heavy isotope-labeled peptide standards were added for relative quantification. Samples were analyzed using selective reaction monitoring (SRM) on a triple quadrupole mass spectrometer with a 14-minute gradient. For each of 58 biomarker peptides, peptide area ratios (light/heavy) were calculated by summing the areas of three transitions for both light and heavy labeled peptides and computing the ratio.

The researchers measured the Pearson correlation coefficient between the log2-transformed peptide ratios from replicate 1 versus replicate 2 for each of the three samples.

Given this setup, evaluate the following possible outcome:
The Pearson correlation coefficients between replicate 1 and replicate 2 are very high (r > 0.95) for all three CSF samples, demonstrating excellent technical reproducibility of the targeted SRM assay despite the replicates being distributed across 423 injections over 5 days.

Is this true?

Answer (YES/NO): YES